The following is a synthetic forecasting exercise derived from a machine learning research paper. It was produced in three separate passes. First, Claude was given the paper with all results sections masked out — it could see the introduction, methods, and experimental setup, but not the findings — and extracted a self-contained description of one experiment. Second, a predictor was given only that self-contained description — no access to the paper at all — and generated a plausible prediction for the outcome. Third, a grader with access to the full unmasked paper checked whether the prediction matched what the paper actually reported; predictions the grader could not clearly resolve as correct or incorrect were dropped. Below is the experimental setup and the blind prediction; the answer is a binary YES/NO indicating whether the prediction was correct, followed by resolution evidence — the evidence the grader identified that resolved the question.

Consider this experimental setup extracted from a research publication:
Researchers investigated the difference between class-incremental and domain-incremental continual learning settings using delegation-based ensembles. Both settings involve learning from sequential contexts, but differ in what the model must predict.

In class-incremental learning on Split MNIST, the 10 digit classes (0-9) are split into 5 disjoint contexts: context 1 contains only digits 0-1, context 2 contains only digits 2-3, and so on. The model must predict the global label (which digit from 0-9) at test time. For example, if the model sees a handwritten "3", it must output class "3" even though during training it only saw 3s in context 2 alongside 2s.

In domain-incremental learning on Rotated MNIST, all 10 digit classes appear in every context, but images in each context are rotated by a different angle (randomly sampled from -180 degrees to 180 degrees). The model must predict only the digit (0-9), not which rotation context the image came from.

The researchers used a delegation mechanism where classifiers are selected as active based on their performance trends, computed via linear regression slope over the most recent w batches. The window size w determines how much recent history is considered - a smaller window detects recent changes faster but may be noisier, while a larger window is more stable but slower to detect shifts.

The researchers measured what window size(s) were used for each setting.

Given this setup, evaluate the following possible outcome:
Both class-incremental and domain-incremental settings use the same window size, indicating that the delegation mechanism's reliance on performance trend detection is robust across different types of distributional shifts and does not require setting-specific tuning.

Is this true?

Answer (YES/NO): NO